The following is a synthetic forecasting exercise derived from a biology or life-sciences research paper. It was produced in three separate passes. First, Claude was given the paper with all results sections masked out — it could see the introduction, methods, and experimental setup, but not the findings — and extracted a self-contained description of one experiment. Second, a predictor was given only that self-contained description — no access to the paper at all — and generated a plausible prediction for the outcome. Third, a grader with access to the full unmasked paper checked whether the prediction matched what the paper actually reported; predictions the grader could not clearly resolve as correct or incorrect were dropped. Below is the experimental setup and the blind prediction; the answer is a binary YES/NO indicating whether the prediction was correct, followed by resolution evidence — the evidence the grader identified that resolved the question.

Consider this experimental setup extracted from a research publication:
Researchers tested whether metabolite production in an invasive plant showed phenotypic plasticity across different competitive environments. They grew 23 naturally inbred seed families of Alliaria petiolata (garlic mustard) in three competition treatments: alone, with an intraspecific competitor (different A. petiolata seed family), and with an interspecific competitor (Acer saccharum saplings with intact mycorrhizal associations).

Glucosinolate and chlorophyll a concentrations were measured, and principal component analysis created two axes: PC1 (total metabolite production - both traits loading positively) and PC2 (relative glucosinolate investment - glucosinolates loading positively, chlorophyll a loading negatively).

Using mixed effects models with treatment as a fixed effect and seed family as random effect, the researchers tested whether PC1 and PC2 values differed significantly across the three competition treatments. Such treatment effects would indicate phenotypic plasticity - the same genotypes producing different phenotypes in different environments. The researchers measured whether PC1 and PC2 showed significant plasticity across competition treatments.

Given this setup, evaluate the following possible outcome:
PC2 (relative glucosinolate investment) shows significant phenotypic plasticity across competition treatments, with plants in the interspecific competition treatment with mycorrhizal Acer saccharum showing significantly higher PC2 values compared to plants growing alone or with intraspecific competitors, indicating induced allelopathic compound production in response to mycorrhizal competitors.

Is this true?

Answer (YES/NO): NO